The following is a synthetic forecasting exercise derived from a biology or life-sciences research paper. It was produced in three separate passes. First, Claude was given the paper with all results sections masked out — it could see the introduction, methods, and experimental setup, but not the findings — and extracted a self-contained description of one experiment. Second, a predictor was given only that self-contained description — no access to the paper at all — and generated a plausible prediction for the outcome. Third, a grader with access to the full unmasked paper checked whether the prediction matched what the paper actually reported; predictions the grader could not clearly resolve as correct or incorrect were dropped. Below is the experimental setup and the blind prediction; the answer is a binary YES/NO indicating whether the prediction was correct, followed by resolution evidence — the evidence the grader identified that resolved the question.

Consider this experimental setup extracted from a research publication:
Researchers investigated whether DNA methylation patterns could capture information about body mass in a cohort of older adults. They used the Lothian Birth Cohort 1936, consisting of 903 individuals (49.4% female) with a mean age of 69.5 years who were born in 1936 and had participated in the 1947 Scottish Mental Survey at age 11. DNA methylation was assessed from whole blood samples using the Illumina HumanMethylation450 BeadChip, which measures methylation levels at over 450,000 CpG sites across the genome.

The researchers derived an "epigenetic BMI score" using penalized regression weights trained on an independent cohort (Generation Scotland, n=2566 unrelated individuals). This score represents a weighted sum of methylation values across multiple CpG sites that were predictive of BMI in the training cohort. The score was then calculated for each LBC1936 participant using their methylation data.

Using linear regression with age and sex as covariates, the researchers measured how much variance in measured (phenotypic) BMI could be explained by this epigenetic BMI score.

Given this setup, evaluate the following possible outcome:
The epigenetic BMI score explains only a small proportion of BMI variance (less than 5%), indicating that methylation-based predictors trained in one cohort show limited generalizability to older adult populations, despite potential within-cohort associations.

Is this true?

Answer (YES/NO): NO